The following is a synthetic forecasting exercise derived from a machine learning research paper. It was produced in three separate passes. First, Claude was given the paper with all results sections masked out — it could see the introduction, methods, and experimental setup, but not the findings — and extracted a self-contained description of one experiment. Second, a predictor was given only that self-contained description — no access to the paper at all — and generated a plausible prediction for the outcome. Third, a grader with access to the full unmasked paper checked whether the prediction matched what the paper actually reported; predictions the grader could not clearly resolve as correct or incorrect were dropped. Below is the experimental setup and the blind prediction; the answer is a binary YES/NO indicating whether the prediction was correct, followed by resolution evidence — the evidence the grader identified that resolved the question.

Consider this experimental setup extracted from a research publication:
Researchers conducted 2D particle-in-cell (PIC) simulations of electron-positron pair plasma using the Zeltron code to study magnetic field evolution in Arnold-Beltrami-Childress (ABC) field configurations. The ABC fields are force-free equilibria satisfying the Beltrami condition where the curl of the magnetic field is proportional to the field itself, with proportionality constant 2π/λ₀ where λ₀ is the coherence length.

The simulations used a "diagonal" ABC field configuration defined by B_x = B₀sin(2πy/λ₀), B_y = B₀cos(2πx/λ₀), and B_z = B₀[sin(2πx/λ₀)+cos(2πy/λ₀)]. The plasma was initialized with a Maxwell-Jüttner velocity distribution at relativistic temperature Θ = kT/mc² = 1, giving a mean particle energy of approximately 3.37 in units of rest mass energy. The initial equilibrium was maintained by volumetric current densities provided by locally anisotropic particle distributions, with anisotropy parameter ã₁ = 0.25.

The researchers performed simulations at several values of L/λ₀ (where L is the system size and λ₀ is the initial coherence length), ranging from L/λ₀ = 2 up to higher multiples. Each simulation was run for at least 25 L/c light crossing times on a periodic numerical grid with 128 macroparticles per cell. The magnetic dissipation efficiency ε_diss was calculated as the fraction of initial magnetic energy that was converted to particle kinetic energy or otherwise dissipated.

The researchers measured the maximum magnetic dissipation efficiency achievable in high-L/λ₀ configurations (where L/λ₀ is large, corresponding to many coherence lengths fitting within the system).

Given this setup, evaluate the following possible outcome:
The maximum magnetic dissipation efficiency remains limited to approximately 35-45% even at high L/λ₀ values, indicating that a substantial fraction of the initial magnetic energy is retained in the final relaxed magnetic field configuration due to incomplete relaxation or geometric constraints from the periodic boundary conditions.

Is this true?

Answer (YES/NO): NO